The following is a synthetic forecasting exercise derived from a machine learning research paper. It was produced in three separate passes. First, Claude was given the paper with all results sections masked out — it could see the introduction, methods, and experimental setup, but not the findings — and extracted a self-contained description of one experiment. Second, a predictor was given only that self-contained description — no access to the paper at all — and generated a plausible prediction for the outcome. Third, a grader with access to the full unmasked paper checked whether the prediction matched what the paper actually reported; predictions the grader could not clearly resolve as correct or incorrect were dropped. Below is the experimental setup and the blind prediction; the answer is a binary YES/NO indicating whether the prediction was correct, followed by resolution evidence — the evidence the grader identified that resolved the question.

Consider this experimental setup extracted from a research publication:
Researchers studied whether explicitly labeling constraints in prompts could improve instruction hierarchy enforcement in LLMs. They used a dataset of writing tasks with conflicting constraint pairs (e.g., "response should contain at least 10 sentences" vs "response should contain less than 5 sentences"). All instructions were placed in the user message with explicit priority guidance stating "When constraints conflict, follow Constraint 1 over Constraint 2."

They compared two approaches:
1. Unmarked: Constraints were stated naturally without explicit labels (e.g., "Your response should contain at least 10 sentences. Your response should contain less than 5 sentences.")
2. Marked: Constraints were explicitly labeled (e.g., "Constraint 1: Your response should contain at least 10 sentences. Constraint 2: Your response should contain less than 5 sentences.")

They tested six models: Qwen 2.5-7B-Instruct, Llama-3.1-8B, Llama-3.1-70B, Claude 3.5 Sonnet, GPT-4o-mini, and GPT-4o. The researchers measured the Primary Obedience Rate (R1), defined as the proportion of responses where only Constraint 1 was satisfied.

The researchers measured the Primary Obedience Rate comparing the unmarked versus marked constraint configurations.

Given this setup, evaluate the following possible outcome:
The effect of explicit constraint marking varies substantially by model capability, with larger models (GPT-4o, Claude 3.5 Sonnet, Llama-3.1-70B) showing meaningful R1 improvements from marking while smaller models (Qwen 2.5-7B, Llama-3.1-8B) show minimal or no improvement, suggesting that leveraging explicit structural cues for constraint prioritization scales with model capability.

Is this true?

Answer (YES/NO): NO